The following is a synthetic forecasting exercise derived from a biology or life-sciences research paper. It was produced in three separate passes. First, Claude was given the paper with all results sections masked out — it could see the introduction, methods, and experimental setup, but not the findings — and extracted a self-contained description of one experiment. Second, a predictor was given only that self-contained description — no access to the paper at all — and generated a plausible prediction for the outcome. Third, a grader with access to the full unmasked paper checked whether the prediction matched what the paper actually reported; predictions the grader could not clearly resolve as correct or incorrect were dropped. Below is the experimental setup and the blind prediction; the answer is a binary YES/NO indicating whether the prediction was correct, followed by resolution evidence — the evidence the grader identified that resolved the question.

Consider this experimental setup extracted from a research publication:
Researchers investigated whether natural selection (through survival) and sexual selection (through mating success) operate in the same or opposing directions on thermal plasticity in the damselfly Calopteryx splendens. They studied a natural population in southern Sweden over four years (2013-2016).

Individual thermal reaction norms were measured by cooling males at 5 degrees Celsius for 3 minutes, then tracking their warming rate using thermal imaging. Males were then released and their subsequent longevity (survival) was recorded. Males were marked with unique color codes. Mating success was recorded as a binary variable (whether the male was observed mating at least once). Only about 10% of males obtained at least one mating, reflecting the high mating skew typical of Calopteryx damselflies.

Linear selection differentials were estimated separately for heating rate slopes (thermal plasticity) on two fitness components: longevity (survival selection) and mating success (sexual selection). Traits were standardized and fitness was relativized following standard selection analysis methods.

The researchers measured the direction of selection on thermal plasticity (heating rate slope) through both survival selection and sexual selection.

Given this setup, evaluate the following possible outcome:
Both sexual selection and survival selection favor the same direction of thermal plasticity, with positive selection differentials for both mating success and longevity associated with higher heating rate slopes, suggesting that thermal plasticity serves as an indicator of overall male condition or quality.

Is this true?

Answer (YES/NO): NO